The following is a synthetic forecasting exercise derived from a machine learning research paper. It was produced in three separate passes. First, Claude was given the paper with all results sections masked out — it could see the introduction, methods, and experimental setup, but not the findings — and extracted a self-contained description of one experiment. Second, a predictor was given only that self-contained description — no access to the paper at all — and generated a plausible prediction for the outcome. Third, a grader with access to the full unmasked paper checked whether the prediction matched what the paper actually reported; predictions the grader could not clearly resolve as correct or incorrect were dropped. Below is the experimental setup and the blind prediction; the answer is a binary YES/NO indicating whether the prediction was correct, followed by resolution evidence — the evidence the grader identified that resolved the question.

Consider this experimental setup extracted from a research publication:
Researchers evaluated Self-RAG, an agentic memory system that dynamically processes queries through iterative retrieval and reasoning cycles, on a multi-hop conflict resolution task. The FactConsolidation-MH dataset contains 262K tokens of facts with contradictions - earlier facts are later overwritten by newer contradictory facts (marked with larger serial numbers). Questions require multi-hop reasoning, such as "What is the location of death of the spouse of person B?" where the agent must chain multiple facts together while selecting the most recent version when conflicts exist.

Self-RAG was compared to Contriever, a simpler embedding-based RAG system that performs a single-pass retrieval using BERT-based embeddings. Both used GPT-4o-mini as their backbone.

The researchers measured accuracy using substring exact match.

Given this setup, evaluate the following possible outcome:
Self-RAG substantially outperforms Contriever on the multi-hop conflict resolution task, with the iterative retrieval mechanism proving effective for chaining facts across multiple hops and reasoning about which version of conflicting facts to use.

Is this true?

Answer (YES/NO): NO